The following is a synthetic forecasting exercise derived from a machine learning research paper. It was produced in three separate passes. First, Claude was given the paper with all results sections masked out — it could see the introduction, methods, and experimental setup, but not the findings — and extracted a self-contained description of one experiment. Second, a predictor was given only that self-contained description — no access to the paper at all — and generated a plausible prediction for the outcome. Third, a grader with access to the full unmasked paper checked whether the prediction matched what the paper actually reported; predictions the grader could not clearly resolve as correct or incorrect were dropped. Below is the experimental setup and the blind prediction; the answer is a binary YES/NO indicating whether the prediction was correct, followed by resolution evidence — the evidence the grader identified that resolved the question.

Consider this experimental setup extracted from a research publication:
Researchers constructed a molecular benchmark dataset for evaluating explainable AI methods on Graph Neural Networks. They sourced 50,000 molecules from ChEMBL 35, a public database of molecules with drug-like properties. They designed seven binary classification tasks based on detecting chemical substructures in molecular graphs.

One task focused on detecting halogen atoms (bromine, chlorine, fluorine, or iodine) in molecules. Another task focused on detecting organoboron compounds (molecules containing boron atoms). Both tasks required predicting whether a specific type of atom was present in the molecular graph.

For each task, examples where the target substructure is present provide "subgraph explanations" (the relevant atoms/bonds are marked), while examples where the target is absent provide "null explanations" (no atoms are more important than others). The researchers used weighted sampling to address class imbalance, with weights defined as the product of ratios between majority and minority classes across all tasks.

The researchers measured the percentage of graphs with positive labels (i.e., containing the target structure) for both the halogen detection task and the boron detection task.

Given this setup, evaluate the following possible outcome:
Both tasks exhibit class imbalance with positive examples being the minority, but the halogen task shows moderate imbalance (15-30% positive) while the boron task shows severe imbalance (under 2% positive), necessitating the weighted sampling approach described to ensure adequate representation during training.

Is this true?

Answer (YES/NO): NO